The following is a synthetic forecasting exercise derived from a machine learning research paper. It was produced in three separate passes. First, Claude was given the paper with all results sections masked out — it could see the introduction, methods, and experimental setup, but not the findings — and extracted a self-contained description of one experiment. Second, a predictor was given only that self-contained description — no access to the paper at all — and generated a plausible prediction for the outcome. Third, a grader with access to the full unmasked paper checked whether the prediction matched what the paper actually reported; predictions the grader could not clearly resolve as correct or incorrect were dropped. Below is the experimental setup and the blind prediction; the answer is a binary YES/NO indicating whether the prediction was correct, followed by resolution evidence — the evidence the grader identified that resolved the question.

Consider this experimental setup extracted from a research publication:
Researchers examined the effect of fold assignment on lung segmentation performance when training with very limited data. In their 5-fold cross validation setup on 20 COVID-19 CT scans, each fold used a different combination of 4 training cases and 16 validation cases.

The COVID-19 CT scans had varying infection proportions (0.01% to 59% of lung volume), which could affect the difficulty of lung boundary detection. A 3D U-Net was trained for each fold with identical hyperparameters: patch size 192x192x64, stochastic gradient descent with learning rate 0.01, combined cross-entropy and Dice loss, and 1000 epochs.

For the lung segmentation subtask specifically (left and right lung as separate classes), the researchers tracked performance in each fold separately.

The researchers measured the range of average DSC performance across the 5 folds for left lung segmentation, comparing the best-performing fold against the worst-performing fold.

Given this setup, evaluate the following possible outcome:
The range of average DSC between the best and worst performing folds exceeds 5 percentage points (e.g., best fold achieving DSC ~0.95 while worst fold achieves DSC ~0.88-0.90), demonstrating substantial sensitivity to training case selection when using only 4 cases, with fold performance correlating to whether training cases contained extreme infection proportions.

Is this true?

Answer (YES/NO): NO